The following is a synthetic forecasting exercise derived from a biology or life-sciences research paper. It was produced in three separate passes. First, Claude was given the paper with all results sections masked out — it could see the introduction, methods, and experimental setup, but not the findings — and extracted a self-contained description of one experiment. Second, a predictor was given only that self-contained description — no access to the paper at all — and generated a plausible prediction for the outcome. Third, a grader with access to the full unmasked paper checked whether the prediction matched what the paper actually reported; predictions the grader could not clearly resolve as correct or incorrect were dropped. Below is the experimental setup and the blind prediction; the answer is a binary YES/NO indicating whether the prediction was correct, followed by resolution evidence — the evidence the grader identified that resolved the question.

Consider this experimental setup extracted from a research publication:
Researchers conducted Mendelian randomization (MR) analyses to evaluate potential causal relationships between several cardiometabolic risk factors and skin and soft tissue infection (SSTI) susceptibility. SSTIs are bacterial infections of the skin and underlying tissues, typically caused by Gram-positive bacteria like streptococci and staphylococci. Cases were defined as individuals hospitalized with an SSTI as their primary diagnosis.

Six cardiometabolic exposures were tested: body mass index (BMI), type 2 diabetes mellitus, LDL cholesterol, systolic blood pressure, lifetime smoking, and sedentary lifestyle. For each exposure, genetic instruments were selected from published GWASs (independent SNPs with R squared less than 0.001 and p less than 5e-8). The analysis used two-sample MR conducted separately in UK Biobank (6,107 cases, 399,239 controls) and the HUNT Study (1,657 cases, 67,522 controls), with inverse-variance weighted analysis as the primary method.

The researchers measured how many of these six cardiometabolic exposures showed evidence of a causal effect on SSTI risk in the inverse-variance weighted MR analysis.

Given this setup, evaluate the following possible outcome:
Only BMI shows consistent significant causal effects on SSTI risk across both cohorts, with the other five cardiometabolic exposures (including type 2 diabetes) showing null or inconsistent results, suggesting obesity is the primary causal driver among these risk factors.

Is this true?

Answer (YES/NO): NO